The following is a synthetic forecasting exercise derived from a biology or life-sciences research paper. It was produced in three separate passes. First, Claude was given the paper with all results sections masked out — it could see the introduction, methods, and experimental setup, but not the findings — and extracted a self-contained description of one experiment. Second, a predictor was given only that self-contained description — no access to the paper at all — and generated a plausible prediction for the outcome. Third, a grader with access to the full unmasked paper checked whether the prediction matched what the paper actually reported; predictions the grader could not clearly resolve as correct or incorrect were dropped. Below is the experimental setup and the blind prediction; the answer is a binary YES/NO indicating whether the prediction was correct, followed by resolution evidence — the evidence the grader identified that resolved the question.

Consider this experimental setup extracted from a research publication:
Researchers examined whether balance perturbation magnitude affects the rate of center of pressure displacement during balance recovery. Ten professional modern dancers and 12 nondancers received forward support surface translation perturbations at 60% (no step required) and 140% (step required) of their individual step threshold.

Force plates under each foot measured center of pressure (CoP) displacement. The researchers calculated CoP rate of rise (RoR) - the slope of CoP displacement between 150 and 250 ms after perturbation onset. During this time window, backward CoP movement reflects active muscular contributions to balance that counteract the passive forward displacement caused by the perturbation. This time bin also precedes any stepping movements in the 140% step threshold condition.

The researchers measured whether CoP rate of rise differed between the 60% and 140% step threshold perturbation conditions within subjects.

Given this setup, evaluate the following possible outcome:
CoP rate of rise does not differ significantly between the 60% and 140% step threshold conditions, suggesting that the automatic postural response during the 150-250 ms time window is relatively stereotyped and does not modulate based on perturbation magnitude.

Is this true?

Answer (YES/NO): NO